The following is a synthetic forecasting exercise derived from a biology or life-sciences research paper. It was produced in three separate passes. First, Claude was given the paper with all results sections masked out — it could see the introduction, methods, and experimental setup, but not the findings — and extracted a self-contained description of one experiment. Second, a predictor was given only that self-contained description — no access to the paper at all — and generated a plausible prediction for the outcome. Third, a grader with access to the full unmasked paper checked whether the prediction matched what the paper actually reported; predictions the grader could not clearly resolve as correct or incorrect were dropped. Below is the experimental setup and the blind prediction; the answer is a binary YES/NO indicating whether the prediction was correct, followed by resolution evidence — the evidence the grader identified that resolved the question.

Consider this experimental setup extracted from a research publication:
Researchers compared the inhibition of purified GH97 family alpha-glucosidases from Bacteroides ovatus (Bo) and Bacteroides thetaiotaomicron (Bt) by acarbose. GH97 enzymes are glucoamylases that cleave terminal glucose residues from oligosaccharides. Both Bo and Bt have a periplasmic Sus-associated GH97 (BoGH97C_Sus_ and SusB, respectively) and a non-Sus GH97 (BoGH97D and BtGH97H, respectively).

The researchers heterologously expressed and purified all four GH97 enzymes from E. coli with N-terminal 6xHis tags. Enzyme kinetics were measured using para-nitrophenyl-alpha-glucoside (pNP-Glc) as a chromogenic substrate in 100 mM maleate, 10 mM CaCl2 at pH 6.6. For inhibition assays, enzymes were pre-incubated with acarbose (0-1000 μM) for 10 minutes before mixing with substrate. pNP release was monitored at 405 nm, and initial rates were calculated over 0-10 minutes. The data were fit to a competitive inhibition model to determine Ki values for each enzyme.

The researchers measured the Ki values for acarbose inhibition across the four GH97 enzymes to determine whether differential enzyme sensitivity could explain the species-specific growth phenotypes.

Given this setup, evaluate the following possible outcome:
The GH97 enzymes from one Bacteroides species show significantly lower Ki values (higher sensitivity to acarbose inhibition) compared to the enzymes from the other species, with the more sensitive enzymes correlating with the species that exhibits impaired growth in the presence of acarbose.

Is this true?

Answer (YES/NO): NO